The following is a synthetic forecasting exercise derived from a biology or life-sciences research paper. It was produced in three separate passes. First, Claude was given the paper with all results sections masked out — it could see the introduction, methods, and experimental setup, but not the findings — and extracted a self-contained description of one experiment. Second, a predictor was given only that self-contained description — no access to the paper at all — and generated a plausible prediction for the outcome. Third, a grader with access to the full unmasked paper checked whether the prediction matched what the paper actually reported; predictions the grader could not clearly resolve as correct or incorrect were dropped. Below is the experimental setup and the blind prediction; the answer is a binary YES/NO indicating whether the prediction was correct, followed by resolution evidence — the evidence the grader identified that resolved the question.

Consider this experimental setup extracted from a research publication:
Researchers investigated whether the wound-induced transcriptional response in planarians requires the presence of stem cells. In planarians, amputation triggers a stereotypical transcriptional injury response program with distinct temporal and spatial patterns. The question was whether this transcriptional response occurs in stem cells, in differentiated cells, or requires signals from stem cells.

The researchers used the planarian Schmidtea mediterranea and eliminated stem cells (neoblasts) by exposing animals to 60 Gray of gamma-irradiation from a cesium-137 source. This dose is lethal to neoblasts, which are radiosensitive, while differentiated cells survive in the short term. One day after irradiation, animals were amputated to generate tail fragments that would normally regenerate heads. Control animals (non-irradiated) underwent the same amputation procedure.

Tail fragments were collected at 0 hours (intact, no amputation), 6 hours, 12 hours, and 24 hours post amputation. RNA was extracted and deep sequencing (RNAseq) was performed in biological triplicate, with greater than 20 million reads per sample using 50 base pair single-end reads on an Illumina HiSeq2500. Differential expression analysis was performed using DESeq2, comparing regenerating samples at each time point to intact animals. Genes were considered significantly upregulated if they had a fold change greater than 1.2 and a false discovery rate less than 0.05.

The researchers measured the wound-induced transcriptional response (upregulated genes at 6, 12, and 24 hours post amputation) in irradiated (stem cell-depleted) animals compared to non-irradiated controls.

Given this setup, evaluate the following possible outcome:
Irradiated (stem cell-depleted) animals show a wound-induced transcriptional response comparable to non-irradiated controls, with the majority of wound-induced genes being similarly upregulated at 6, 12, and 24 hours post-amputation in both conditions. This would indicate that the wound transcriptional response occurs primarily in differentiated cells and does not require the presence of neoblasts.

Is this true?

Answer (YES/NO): YES